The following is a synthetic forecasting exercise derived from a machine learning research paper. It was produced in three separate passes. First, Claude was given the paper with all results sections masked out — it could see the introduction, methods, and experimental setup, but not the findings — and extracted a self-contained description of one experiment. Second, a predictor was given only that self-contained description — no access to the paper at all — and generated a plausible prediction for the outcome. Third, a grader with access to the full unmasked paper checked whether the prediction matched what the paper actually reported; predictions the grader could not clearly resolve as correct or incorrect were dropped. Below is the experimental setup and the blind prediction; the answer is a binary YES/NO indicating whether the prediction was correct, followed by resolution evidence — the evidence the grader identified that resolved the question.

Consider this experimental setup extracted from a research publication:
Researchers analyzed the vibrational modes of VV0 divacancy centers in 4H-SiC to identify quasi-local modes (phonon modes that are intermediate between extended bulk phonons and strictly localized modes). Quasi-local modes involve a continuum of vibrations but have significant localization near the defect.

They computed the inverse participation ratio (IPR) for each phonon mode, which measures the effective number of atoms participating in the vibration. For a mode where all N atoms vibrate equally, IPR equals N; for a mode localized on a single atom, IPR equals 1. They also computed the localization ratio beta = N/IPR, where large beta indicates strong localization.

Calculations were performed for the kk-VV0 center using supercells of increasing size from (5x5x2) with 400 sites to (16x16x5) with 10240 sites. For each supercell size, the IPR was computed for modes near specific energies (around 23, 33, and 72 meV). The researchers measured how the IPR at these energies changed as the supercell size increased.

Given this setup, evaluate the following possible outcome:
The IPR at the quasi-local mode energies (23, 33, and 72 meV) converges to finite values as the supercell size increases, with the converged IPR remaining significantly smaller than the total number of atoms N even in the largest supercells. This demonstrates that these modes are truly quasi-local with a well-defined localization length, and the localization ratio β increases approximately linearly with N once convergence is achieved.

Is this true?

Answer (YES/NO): NO